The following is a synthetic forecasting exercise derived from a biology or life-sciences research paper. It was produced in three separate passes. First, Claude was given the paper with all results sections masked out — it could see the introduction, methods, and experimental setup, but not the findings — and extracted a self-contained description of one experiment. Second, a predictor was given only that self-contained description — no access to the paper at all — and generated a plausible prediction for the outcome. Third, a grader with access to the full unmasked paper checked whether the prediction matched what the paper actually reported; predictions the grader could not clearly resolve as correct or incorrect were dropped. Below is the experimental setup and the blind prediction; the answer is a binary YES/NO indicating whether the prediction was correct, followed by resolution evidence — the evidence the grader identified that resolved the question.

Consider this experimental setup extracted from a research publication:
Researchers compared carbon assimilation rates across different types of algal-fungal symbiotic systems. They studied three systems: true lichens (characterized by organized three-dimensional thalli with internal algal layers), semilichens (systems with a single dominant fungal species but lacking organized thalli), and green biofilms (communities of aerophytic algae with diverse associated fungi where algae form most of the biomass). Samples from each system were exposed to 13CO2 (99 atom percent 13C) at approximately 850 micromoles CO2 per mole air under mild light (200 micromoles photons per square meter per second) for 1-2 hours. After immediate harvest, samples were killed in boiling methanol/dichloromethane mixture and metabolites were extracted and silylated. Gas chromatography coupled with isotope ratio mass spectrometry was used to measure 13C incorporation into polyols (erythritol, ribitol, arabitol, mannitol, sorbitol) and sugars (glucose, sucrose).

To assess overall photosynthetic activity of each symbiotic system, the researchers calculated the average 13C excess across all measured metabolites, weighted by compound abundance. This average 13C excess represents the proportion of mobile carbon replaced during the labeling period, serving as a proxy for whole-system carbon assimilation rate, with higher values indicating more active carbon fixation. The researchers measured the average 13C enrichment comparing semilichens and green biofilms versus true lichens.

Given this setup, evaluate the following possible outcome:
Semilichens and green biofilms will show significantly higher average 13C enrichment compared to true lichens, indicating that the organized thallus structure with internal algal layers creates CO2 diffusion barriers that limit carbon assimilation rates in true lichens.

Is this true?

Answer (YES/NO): NO